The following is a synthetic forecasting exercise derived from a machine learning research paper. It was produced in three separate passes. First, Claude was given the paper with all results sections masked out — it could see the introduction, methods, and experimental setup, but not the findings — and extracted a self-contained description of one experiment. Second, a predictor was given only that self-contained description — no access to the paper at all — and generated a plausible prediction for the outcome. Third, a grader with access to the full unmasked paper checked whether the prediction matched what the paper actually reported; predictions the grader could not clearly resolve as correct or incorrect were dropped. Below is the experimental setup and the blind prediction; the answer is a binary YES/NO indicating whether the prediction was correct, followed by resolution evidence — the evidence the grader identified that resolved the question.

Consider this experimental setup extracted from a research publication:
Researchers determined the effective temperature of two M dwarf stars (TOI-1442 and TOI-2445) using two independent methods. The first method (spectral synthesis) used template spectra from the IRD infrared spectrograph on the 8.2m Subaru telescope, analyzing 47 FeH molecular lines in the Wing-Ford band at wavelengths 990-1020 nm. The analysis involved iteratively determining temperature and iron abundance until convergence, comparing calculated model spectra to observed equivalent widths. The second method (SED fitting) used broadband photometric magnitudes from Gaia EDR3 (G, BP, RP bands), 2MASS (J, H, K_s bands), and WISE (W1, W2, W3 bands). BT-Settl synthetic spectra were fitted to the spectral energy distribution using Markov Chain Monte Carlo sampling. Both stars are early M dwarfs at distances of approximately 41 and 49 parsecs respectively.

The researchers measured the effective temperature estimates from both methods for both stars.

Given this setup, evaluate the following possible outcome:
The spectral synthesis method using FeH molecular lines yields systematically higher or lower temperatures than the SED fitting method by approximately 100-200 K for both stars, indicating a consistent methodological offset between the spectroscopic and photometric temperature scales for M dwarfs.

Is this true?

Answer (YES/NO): NO